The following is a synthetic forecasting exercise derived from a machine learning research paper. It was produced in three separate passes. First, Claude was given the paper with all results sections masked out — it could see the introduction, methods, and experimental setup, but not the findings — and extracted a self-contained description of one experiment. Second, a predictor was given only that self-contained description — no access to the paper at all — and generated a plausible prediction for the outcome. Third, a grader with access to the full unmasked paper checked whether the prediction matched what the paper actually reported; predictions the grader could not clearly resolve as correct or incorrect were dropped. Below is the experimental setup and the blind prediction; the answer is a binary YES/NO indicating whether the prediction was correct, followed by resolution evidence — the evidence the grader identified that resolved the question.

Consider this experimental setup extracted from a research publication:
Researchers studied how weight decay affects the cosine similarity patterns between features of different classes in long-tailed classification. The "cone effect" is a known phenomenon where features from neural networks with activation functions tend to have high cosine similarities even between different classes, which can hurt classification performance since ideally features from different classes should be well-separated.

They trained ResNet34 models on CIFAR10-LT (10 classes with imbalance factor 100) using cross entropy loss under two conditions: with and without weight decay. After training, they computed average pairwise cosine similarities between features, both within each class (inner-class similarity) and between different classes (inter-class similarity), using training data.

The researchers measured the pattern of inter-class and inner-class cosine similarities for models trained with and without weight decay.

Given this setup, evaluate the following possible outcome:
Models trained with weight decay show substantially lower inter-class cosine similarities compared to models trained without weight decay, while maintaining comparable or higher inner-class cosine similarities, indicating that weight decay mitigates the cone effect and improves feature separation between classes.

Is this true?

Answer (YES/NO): YES